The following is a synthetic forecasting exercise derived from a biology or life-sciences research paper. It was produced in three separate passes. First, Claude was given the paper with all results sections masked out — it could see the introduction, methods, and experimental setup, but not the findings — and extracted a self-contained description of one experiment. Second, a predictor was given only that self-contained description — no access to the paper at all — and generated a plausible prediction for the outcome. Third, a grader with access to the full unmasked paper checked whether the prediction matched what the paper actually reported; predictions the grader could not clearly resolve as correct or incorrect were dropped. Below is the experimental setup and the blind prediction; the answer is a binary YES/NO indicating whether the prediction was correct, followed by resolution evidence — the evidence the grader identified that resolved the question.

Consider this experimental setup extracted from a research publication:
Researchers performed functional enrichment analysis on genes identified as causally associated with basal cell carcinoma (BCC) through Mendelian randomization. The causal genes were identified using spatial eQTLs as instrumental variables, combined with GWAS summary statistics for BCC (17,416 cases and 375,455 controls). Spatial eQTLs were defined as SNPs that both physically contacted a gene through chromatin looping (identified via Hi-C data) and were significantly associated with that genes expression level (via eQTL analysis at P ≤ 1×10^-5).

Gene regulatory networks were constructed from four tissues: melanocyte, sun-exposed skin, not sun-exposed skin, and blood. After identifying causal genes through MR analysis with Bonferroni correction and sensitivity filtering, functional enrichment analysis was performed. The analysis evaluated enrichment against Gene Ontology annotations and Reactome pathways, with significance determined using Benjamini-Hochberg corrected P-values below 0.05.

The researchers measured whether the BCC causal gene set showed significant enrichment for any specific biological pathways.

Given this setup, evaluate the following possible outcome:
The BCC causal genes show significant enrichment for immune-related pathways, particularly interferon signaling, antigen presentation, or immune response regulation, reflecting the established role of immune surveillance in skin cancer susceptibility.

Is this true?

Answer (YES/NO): YES